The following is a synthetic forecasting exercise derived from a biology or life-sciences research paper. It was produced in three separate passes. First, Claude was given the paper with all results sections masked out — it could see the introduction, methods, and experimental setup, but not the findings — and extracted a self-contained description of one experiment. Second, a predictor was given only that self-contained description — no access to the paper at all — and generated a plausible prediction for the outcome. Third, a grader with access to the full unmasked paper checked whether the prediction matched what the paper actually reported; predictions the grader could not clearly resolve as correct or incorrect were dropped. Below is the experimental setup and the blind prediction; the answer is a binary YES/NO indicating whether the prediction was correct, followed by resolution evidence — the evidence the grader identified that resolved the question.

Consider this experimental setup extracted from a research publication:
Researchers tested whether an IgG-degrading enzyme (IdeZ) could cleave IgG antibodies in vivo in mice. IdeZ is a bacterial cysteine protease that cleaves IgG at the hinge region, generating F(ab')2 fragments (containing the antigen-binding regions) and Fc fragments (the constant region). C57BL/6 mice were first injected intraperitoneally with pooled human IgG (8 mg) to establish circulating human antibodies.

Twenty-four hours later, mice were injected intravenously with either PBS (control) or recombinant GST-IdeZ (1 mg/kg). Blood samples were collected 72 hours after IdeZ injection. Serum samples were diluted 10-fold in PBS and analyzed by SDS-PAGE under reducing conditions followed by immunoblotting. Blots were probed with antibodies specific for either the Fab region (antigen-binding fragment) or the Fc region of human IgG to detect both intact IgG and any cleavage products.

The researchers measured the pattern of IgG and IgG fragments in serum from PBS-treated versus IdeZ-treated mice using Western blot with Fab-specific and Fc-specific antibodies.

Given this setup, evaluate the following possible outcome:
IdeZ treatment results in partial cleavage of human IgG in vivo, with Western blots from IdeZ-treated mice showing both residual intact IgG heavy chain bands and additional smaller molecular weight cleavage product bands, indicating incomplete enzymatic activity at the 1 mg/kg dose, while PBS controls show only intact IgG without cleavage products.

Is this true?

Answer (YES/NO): NO